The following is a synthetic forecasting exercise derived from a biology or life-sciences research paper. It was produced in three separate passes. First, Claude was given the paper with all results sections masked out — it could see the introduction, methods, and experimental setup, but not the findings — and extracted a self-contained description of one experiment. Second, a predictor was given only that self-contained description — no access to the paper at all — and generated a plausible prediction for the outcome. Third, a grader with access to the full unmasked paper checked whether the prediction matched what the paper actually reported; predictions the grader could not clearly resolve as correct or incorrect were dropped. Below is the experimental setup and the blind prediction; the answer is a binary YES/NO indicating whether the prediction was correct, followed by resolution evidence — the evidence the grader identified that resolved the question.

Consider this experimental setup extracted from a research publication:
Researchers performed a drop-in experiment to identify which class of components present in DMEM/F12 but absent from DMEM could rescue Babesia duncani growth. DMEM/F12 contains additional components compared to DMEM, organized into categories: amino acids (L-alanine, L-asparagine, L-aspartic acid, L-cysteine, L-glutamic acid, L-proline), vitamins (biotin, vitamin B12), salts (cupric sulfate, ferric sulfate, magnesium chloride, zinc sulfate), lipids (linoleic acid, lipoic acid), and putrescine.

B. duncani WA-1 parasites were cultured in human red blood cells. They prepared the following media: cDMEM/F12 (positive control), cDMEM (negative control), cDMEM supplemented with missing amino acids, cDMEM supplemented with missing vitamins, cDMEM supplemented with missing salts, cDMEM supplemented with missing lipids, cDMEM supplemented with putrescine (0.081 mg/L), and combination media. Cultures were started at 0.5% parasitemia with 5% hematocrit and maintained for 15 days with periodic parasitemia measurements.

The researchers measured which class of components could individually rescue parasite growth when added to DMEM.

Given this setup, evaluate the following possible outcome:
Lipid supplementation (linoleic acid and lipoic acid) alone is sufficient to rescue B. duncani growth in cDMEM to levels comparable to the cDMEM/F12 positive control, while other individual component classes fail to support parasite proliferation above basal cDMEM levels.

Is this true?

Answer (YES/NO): NO